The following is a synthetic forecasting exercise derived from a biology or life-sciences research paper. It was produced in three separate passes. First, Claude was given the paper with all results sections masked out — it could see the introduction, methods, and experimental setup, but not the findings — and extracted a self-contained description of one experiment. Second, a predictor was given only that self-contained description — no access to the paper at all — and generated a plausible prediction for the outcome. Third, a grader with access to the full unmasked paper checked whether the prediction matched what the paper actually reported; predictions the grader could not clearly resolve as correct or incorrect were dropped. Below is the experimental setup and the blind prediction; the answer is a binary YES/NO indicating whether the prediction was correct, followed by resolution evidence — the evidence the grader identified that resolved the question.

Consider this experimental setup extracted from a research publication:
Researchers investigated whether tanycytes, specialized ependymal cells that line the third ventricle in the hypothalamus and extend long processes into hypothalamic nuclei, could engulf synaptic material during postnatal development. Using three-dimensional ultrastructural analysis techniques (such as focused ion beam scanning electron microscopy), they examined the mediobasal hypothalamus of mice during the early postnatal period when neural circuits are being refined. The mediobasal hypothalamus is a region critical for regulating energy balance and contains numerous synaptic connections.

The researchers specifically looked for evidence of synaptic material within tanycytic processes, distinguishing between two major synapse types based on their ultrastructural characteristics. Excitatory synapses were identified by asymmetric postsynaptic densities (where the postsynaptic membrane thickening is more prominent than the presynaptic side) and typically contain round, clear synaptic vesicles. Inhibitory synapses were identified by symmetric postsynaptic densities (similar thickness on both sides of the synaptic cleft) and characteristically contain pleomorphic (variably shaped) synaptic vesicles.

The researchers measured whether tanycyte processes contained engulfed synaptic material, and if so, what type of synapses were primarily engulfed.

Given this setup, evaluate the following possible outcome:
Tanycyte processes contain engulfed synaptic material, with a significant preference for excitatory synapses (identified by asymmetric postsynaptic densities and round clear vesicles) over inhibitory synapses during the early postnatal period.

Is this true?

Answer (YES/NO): YES